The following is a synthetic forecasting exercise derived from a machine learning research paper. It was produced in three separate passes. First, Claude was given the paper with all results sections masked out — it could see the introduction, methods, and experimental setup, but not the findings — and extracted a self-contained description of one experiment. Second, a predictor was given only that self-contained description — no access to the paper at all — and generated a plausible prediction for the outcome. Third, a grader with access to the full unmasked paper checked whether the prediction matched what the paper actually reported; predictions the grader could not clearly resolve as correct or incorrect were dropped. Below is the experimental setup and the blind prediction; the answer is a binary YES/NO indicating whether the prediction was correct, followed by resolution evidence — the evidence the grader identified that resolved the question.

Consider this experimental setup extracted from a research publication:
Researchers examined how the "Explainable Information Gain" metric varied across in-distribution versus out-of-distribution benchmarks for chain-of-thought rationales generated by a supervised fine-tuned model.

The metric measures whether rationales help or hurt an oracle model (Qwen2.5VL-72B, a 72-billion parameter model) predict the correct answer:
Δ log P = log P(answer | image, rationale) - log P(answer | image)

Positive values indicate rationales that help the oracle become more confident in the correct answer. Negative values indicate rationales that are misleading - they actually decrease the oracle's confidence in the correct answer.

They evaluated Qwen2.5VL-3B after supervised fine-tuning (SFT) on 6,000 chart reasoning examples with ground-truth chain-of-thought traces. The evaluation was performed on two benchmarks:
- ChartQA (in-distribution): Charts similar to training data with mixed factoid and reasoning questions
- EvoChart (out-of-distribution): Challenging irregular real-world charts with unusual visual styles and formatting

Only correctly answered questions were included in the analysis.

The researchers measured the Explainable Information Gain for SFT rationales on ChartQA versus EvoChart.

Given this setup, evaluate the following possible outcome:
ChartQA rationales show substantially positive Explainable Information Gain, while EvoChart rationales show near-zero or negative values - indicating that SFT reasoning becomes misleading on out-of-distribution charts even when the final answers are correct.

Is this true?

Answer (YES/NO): NO